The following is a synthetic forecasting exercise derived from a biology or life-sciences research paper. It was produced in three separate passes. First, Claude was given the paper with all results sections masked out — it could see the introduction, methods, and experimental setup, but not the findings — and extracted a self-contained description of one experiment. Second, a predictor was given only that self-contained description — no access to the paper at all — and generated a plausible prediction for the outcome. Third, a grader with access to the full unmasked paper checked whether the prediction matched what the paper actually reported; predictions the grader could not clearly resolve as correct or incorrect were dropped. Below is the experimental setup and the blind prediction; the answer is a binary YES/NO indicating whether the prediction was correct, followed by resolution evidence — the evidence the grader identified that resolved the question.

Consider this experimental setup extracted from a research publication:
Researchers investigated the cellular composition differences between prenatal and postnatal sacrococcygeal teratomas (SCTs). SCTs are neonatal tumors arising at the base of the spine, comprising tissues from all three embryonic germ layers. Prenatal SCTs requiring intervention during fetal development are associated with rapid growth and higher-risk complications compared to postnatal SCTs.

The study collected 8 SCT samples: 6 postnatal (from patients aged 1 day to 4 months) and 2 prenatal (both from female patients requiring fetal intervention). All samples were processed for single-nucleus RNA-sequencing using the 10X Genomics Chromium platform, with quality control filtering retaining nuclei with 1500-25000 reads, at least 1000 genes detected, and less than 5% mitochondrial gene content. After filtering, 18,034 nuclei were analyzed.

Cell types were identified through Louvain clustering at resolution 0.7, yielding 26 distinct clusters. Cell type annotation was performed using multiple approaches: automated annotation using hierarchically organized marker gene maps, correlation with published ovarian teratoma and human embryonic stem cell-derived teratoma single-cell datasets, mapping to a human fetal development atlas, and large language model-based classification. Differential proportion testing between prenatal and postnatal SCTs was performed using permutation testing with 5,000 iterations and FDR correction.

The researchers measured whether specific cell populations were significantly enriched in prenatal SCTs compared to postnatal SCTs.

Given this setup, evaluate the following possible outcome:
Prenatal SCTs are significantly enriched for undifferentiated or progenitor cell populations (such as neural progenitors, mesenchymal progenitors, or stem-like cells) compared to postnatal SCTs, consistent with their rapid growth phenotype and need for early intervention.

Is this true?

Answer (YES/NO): NO